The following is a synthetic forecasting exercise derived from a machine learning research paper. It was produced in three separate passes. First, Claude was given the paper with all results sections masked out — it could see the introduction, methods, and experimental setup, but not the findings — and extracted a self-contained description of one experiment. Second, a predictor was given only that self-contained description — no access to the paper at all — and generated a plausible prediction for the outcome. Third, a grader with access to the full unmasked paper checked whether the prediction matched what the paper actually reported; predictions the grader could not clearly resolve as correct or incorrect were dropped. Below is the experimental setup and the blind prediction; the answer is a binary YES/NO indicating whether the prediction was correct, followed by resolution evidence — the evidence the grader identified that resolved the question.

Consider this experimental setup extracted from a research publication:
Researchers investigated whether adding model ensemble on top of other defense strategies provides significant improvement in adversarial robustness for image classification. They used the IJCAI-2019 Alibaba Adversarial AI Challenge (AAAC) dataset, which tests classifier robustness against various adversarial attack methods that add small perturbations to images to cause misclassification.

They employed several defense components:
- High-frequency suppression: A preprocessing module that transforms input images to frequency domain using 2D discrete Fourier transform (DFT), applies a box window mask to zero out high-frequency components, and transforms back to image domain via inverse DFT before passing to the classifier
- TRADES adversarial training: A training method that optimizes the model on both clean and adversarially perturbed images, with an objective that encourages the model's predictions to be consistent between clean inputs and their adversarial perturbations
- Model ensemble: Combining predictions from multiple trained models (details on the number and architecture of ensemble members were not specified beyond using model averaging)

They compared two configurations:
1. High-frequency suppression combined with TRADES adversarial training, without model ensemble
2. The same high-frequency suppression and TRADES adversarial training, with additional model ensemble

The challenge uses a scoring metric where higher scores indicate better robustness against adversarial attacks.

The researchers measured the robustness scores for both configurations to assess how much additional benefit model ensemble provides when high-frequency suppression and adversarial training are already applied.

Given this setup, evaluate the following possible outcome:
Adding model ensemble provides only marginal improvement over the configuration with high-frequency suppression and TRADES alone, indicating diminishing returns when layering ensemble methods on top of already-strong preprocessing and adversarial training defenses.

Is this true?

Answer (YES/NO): YES